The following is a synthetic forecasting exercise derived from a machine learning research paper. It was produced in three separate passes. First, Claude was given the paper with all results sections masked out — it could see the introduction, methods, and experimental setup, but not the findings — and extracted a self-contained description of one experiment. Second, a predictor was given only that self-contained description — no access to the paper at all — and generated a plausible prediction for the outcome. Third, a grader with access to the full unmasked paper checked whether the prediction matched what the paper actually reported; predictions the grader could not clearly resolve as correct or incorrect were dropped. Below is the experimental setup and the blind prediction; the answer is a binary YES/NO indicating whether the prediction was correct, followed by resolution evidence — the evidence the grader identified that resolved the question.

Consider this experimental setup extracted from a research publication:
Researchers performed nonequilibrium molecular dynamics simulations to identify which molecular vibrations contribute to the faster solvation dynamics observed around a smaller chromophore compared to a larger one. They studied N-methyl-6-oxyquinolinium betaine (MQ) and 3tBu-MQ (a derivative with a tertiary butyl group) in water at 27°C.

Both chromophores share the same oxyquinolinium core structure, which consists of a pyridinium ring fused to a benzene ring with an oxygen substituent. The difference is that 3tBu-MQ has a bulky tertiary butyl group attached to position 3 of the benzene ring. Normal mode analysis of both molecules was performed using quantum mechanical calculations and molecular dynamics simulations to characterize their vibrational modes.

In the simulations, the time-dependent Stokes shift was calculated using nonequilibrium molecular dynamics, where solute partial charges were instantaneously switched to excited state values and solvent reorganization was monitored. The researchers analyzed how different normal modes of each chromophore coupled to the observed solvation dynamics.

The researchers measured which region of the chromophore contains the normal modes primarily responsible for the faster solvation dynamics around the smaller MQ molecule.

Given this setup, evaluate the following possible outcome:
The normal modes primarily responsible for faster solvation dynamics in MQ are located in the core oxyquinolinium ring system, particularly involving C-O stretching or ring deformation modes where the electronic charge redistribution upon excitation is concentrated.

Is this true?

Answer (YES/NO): NO